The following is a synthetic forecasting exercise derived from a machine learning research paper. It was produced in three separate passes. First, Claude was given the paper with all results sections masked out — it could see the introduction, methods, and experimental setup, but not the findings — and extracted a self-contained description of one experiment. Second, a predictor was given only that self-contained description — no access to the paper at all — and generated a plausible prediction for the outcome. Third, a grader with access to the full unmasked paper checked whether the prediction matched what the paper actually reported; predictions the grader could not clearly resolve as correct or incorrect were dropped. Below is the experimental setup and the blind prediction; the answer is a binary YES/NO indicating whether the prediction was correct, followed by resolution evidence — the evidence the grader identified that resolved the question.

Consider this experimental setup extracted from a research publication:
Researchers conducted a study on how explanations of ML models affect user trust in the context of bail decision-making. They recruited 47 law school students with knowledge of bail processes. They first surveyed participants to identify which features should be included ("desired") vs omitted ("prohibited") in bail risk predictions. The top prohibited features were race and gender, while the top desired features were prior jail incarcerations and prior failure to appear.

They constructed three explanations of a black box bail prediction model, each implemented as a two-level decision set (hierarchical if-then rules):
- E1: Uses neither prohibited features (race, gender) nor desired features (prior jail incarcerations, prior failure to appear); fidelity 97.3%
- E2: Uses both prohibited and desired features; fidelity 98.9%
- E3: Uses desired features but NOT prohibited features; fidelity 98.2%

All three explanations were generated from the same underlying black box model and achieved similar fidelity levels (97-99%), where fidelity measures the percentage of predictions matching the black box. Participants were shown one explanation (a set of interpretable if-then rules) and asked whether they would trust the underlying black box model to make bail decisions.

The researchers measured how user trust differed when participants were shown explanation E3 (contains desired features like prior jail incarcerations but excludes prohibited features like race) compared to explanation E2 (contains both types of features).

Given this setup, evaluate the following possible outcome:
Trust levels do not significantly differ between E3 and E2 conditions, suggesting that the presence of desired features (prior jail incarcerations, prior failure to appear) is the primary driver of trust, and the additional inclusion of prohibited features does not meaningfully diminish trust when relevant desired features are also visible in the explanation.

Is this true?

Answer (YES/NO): NO